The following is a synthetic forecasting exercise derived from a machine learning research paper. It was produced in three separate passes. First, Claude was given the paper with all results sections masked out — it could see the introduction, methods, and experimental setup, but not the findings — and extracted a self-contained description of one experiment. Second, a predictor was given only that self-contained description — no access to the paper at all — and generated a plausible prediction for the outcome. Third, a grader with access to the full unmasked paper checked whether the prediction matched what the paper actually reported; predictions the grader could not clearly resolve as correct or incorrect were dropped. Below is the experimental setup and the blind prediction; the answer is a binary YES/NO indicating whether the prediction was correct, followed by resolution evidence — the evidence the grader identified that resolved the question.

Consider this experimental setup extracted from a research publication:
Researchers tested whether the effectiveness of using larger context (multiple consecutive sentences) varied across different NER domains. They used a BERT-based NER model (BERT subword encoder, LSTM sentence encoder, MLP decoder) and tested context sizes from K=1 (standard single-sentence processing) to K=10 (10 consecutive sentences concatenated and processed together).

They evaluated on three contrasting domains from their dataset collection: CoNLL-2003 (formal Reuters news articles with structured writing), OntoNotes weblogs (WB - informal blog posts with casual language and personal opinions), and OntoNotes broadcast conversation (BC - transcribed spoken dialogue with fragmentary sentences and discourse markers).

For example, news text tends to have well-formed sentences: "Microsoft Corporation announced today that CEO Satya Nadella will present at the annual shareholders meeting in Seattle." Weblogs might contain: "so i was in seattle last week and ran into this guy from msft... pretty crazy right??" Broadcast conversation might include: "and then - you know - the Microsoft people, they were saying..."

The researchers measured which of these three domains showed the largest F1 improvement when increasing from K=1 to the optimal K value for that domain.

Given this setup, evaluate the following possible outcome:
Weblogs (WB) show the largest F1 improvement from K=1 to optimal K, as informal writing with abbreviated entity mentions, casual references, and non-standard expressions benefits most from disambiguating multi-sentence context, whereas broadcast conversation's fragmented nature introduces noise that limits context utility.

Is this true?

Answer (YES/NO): YES